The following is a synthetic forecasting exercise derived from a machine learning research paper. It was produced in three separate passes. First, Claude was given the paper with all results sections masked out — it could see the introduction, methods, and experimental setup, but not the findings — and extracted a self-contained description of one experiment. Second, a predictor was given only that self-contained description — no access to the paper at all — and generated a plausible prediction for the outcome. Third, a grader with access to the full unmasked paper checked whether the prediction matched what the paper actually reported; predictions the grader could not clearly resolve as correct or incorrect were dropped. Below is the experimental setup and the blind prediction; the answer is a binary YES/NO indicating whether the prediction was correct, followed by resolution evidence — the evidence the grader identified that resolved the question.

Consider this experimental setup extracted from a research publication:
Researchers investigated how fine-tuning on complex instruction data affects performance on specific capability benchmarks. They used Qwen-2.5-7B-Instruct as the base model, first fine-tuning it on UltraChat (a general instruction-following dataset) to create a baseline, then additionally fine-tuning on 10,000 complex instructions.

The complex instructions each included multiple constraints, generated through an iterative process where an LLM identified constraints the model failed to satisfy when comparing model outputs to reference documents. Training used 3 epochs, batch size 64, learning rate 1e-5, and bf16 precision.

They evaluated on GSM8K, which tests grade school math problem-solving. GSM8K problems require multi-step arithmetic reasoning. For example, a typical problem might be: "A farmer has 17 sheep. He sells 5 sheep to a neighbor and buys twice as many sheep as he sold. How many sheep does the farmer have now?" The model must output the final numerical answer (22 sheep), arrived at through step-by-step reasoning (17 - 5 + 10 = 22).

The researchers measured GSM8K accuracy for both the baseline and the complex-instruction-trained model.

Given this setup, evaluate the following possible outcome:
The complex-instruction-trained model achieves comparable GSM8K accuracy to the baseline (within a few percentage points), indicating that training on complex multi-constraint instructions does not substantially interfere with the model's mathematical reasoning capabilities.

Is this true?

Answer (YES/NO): YES